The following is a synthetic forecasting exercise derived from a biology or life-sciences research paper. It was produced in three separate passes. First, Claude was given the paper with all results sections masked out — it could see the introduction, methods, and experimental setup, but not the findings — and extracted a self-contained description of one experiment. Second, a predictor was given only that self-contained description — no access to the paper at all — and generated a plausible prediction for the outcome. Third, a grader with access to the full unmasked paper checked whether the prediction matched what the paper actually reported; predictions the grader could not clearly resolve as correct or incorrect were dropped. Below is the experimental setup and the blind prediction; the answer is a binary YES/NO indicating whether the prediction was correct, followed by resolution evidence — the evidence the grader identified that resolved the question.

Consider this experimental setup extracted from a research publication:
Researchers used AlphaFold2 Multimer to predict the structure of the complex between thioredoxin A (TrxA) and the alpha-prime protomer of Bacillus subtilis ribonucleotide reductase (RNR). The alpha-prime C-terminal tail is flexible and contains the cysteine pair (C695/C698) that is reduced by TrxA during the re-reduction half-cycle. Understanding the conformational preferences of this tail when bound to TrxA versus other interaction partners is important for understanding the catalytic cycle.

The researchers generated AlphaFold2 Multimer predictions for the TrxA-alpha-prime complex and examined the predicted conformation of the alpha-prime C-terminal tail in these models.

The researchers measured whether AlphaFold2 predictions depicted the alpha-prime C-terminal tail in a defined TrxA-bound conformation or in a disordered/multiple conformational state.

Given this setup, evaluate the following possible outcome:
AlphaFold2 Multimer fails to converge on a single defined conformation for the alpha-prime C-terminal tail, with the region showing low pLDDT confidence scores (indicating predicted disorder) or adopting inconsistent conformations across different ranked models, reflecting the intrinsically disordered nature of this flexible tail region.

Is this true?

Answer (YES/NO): NO